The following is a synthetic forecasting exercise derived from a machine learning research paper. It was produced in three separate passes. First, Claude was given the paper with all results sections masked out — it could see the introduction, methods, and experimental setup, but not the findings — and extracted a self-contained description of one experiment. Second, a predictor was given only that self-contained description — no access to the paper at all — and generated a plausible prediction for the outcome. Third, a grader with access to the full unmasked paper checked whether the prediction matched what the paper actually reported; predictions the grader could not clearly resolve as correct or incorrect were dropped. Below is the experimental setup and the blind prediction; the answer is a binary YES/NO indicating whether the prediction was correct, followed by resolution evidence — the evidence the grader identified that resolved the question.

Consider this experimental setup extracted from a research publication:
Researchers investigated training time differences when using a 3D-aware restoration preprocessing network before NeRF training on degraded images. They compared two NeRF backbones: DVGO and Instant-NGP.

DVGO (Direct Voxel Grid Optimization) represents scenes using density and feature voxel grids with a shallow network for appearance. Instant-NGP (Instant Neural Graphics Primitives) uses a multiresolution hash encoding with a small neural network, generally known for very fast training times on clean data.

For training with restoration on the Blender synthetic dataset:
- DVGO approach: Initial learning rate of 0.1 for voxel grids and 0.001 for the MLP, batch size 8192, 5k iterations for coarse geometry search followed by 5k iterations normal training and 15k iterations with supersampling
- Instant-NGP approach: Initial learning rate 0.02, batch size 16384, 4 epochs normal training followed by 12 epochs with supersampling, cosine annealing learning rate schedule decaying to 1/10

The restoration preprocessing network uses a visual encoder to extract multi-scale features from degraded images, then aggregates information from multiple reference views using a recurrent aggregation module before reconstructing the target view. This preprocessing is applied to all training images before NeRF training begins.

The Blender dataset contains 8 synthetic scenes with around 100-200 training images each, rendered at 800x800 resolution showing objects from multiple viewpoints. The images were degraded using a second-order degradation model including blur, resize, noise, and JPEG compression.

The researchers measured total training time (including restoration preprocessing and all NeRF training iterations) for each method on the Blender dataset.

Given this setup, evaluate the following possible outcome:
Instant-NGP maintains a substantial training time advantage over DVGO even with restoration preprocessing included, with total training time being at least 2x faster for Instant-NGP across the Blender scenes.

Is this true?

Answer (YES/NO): NO